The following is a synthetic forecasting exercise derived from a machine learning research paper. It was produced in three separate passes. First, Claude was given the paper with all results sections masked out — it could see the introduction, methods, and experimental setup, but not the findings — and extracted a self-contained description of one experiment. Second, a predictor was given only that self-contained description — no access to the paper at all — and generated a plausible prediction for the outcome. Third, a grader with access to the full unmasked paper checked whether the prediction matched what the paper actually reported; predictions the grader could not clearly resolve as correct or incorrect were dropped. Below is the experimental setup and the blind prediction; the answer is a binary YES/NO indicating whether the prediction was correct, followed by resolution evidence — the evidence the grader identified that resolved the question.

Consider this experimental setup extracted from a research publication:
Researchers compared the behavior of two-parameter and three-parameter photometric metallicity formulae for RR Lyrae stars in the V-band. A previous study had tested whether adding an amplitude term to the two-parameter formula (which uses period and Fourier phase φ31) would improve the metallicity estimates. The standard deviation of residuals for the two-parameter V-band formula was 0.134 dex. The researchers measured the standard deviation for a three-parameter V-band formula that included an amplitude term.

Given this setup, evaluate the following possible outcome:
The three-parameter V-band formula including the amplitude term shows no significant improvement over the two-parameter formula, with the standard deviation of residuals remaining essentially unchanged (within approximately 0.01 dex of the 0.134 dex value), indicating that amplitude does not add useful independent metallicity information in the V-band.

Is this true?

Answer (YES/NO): YES